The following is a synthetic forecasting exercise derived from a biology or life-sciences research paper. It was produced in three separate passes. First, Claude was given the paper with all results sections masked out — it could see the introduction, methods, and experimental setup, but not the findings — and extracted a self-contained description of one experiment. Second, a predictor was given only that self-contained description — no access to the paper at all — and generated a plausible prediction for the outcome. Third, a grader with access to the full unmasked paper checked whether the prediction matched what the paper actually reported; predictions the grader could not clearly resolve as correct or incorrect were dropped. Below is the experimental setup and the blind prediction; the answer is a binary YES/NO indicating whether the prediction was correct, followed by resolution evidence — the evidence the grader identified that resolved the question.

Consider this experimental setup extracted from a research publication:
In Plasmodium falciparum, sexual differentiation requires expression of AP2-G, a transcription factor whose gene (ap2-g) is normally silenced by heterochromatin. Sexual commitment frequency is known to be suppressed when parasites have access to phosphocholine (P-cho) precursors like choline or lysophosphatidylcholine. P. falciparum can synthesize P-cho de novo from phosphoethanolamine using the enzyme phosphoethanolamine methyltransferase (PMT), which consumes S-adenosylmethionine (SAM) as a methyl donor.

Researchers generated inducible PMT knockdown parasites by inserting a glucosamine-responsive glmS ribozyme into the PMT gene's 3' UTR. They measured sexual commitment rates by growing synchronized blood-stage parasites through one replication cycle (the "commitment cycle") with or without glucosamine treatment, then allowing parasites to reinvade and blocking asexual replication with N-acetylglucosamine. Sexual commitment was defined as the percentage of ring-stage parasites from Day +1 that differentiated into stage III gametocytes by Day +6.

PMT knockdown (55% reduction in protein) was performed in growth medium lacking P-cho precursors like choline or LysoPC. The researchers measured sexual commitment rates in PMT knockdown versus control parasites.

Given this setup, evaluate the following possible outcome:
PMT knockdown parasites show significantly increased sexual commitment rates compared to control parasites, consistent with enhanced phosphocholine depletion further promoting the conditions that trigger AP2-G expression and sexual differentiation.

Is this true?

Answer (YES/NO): NO